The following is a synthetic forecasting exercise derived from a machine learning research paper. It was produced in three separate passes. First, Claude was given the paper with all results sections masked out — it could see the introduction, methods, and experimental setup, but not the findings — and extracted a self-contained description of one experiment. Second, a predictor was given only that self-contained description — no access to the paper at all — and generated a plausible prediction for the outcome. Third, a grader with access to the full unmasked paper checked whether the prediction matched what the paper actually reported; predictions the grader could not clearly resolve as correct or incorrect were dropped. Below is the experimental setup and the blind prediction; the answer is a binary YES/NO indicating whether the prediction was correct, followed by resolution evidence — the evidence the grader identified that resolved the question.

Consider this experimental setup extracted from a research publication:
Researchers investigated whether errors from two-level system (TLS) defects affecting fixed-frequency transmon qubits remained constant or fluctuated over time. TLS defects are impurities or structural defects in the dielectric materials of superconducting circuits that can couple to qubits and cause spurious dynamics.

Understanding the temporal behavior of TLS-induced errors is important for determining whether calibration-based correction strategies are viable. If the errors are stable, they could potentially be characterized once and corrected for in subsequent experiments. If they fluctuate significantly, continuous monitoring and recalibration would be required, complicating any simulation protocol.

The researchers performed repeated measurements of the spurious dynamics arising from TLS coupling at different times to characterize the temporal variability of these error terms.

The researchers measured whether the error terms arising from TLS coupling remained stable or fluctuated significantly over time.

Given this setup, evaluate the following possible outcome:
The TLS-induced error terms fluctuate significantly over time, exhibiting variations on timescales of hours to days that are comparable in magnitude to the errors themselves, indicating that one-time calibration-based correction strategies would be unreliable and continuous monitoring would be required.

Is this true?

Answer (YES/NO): YES